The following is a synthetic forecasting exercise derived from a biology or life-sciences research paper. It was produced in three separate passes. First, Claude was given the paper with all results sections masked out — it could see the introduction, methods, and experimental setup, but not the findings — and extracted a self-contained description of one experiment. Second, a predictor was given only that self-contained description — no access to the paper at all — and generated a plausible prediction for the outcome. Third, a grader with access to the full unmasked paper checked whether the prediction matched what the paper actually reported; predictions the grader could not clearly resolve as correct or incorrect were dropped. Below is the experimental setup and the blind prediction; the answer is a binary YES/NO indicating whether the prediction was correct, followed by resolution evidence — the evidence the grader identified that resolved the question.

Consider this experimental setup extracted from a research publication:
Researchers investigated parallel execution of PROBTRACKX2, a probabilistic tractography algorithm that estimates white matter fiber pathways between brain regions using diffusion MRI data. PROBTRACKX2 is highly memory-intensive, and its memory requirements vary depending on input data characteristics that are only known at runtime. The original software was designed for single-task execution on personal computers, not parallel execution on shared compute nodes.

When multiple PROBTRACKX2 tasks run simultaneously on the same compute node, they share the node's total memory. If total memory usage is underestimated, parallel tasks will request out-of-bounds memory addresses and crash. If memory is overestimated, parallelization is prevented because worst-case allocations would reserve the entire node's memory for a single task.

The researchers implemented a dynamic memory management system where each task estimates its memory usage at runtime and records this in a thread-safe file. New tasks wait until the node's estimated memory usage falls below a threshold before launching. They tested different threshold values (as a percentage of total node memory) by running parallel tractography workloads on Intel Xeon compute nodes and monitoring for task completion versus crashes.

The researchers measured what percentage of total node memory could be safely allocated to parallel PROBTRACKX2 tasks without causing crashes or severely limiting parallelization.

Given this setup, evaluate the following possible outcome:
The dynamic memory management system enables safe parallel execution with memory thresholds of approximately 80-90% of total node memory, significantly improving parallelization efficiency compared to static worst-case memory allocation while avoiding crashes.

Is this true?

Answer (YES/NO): NO